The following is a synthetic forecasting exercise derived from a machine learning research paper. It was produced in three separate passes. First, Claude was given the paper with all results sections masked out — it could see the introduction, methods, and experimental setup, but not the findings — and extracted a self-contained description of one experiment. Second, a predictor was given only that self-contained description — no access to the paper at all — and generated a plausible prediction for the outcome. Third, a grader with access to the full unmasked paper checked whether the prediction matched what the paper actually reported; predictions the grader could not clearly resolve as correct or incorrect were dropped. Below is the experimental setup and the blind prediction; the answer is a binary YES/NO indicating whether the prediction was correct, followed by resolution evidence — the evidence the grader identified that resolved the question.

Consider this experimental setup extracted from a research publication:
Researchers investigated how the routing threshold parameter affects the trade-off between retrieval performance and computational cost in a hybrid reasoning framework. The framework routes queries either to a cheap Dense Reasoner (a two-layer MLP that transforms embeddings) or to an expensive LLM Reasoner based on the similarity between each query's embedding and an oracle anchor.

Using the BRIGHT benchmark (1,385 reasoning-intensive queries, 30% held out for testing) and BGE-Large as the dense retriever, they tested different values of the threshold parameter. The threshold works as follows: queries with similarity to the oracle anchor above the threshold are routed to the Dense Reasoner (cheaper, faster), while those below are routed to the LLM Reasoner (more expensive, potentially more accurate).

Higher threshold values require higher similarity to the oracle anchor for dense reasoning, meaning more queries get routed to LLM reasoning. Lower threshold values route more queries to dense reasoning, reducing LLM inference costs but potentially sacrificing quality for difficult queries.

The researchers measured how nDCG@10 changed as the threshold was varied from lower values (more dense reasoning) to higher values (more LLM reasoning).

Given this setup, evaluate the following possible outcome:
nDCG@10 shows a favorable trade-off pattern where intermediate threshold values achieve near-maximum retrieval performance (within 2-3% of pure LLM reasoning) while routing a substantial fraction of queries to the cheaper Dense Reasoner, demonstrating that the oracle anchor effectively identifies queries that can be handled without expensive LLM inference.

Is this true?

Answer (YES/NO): NO